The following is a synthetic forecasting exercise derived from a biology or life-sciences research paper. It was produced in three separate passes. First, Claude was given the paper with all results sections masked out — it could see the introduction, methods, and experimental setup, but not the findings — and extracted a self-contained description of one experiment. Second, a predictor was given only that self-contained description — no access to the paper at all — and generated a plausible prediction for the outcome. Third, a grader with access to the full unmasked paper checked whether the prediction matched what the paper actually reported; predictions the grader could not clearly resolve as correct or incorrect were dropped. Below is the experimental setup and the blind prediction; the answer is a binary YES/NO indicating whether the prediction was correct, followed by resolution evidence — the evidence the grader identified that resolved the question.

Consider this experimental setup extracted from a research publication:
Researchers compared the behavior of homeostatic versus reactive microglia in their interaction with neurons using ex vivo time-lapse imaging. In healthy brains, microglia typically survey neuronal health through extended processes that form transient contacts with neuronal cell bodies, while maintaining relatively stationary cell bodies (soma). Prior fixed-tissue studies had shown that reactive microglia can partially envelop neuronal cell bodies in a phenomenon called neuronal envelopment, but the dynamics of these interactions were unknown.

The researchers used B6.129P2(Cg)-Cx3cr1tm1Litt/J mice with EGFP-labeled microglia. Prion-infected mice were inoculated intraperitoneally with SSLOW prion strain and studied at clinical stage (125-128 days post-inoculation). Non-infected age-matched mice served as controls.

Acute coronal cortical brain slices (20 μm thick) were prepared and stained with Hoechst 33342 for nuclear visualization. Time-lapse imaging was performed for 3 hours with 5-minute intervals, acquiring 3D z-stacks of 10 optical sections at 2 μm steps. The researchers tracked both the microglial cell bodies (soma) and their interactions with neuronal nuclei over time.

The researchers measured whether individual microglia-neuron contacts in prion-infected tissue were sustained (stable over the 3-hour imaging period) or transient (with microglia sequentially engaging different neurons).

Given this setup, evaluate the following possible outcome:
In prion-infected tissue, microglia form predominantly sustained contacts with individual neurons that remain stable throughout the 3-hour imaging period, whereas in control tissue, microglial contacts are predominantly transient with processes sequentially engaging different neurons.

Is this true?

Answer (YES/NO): NO